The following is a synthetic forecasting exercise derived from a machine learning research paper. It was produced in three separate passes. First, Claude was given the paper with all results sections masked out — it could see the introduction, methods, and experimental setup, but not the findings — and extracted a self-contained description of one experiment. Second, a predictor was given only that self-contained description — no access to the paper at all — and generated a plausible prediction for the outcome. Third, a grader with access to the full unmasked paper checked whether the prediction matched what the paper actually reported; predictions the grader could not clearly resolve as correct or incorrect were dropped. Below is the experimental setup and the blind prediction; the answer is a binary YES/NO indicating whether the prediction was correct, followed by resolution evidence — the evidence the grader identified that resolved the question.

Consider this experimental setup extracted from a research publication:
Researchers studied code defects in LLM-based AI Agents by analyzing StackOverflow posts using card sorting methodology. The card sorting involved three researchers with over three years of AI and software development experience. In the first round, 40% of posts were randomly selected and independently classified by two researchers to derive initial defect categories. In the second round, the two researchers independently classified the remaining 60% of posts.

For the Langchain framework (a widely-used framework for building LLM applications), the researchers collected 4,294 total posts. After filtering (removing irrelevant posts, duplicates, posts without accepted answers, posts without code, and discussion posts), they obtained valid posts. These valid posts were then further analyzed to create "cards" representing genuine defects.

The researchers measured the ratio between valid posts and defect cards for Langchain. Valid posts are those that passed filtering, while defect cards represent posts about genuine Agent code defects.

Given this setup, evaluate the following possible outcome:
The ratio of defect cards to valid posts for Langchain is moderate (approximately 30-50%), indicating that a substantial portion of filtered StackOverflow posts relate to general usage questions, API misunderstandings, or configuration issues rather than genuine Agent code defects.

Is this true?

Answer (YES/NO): YES